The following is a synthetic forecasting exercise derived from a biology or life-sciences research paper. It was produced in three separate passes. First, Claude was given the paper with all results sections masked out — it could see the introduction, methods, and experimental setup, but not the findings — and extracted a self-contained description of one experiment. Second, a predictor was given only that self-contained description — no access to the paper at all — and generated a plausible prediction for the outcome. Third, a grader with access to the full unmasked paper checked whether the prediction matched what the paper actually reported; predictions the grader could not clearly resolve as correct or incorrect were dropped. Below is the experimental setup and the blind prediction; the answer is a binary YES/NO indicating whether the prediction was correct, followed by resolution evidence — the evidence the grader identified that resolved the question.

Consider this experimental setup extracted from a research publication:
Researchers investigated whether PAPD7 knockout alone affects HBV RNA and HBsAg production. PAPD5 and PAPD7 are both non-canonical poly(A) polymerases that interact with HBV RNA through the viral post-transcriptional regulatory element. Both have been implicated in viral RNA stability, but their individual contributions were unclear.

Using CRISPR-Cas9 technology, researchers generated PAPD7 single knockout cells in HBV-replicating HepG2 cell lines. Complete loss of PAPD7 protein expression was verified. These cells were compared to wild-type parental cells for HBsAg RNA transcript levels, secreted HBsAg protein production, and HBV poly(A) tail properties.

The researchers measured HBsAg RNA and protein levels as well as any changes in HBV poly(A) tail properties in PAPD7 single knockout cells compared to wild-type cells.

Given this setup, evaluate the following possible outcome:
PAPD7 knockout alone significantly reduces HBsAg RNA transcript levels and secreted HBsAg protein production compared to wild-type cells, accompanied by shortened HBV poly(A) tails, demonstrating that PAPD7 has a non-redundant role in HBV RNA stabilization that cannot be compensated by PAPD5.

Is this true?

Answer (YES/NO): NO